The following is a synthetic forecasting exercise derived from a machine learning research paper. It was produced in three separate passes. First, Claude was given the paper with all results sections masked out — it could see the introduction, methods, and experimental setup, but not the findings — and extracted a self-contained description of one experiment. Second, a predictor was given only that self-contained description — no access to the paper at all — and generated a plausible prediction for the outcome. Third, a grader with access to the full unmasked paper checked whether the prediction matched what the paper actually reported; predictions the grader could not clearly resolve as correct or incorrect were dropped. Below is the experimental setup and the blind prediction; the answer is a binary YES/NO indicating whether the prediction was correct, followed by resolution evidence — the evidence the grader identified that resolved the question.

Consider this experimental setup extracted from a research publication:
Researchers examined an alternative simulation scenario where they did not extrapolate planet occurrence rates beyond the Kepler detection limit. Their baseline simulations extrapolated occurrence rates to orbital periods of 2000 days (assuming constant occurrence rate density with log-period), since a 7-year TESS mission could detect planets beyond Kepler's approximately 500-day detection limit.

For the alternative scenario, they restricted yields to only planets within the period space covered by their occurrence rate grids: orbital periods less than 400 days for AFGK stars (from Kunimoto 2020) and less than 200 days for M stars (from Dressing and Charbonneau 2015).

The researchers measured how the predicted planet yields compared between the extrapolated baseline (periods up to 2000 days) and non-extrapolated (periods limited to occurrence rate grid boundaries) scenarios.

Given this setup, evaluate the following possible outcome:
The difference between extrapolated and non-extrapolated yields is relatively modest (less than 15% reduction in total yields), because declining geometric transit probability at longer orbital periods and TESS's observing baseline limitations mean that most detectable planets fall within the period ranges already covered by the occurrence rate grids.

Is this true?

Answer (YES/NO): YES